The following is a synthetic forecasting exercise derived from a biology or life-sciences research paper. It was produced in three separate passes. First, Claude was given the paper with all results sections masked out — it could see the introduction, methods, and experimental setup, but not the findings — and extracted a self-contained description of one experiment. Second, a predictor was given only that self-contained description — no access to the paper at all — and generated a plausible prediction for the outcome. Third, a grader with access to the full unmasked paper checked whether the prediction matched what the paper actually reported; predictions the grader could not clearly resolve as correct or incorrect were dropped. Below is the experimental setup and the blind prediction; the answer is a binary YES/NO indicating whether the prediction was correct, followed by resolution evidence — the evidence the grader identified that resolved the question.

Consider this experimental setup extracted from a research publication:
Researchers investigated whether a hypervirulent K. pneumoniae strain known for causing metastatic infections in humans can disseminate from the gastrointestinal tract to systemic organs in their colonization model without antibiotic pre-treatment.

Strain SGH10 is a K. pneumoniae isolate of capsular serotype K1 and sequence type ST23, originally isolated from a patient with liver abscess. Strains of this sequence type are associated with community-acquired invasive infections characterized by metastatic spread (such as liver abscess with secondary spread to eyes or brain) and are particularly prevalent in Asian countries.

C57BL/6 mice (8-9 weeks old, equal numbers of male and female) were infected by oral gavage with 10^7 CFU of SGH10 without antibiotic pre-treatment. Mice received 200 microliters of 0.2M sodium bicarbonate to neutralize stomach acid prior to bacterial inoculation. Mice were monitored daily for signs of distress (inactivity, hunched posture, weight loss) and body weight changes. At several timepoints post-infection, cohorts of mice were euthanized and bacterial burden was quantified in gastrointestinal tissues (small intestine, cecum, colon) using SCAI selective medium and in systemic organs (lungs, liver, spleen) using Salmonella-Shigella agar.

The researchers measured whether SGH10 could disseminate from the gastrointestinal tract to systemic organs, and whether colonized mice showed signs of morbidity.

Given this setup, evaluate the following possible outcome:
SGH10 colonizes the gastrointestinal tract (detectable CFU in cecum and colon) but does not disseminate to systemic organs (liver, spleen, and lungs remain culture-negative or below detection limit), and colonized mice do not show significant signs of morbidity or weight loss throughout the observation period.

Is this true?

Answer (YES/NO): NO